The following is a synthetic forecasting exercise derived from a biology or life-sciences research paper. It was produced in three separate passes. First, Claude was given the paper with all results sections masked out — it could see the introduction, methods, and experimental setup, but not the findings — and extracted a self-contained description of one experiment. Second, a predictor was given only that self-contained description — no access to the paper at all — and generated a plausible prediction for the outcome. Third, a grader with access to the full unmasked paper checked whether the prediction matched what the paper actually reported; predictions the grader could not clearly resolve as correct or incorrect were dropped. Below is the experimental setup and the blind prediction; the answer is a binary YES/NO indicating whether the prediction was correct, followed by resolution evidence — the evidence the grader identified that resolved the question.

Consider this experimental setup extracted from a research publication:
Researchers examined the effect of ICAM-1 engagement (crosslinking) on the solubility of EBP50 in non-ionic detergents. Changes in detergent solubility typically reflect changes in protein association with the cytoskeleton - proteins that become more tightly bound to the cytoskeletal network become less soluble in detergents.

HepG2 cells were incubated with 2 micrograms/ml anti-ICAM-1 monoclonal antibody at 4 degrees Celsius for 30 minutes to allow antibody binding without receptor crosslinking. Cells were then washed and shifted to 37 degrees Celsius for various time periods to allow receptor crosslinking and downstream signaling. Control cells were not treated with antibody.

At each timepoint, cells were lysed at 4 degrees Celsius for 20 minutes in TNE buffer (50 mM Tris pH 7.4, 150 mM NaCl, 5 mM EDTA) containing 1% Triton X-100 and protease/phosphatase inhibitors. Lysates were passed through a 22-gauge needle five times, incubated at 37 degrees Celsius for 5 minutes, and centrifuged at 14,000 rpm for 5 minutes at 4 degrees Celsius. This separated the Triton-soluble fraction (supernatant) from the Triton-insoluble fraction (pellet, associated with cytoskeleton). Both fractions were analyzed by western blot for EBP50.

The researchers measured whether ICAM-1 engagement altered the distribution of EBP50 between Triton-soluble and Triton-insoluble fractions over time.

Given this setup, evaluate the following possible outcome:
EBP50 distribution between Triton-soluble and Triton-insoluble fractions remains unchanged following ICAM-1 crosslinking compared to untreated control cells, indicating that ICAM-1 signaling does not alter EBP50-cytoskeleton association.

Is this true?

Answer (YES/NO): NO